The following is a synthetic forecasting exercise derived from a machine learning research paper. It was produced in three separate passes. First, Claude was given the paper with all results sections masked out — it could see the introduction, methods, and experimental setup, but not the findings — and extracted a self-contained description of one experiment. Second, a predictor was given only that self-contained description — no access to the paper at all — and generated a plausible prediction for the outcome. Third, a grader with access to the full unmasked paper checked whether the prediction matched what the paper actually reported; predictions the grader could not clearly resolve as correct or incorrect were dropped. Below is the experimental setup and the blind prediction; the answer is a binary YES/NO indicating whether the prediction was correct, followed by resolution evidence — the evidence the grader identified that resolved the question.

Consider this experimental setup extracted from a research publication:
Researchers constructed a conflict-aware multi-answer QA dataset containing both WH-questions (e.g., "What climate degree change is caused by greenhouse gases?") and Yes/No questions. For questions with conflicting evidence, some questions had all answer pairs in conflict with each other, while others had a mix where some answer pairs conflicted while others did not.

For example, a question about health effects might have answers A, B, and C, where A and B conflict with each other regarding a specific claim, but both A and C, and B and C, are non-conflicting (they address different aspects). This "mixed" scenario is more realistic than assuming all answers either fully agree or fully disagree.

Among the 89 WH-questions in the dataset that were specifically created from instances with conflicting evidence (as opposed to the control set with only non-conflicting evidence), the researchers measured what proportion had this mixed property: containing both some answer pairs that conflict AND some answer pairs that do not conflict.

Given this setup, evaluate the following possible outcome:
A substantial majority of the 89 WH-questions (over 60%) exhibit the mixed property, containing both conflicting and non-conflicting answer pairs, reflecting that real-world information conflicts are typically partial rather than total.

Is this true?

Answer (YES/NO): NO